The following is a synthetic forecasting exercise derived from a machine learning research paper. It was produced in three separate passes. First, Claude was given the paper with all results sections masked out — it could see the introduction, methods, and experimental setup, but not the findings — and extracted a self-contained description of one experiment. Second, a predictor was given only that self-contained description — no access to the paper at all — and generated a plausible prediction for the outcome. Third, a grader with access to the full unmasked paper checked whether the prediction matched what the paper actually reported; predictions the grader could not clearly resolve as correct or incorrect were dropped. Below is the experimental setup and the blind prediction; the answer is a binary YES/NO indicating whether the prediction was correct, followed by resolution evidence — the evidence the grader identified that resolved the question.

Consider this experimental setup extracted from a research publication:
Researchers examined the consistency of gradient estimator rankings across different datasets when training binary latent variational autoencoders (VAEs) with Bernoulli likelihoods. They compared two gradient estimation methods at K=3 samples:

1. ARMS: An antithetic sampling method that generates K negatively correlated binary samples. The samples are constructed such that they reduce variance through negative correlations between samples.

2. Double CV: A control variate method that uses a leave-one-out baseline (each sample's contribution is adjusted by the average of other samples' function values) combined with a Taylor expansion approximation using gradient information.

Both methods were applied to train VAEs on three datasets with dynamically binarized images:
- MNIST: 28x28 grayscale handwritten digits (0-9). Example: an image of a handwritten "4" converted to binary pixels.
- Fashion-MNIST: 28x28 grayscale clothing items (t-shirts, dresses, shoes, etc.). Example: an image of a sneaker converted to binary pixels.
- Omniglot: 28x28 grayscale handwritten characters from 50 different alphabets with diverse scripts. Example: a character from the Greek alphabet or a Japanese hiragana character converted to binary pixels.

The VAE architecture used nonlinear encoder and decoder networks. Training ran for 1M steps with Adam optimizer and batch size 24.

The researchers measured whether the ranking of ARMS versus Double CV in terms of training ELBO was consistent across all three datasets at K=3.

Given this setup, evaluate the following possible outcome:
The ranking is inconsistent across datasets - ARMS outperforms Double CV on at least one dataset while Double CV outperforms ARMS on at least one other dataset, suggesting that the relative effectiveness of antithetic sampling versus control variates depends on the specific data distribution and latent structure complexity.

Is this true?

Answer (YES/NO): YES